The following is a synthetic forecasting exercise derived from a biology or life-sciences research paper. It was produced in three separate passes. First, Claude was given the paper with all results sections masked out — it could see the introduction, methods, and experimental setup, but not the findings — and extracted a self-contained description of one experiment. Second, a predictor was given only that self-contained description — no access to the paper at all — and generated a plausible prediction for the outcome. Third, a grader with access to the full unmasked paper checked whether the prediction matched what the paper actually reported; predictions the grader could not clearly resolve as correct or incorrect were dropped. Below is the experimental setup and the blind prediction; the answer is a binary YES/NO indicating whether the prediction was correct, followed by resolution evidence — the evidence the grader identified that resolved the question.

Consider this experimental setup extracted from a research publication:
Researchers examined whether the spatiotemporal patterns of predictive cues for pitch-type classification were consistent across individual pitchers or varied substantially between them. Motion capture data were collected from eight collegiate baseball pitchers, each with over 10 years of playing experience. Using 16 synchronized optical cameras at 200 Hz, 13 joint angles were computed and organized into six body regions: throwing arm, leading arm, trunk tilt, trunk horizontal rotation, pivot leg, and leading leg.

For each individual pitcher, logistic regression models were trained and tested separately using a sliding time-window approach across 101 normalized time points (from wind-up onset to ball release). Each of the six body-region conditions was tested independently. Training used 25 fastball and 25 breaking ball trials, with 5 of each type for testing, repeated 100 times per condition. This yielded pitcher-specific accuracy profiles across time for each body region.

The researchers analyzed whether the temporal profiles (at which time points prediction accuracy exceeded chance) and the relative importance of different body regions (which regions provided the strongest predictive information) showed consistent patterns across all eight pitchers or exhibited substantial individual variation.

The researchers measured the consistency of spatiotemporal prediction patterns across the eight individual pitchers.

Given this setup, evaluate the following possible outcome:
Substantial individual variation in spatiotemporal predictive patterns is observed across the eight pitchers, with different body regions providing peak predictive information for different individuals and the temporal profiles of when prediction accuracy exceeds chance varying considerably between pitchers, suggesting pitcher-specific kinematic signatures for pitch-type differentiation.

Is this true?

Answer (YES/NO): YES